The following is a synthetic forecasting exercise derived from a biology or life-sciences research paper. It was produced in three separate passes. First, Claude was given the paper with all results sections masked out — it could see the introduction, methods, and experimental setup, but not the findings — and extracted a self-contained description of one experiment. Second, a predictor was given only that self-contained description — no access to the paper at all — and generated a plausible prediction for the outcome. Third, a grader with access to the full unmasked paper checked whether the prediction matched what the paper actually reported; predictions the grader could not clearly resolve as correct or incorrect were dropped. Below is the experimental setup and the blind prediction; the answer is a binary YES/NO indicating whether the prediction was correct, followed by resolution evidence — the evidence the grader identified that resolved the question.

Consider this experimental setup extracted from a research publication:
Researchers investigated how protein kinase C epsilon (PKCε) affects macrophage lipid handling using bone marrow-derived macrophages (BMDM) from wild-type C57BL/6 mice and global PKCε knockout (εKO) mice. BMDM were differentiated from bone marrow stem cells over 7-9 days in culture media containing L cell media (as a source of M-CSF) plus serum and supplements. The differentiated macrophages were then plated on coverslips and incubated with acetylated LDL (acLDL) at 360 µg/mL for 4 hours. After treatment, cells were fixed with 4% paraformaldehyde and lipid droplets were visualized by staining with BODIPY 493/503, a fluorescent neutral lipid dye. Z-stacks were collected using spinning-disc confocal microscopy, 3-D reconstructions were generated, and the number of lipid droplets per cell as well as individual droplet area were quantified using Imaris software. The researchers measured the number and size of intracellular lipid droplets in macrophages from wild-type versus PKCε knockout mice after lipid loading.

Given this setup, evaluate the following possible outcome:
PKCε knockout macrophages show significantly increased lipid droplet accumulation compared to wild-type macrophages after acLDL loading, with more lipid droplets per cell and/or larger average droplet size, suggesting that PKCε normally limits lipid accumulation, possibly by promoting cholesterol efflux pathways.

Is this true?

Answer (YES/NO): YES